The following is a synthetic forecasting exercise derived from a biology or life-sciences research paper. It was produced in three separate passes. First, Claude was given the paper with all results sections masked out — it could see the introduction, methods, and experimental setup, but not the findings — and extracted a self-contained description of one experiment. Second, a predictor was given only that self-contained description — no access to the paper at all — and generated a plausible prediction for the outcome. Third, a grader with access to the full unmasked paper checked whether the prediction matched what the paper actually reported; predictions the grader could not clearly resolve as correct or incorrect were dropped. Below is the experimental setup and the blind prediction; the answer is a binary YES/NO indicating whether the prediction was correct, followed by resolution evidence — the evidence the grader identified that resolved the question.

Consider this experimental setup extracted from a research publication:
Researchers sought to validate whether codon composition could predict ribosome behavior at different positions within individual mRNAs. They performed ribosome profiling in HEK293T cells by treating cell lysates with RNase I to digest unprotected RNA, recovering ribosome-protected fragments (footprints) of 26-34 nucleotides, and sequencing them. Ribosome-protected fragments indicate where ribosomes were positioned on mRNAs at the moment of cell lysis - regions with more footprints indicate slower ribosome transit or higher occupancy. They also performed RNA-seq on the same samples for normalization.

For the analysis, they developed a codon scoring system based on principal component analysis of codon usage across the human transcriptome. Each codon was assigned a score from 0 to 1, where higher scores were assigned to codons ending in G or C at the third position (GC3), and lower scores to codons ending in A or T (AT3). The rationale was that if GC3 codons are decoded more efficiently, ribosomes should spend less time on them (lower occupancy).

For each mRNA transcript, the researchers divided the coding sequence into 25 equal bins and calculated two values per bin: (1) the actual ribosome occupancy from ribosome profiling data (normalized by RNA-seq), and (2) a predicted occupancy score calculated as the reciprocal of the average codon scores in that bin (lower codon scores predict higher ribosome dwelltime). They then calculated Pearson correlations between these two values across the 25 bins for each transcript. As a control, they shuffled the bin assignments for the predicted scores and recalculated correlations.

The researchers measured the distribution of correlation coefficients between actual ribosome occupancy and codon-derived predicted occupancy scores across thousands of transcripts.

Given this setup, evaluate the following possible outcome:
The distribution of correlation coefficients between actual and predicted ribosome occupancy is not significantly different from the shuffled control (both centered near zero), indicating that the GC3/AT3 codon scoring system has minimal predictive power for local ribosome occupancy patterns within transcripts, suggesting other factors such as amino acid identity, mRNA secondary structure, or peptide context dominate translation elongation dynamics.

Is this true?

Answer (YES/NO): NO